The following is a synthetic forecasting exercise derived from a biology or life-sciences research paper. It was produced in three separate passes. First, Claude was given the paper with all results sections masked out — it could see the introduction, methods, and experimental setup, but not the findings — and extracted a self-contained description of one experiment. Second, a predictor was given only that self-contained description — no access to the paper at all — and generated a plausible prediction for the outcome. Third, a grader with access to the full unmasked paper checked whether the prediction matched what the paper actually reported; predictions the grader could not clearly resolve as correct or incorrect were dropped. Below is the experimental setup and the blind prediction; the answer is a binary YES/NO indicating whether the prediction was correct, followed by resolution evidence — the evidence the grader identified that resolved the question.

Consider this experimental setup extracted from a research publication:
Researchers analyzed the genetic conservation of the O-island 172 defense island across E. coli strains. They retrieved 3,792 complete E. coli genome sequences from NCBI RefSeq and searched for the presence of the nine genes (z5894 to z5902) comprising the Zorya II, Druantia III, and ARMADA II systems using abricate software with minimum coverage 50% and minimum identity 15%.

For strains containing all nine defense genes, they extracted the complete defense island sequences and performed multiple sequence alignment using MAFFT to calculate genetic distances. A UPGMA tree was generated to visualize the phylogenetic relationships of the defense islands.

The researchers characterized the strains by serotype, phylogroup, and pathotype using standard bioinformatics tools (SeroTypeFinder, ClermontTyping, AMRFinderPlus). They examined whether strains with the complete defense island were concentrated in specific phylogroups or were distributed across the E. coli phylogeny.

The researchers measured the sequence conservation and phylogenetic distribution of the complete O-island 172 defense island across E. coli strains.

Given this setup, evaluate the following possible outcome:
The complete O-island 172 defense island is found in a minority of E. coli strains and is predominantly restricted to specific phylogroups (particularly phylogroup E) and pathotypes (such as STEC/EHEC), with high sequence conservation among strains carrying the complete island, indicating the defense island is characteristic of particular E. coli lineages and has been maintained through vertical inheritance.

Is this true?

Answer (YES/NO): NO